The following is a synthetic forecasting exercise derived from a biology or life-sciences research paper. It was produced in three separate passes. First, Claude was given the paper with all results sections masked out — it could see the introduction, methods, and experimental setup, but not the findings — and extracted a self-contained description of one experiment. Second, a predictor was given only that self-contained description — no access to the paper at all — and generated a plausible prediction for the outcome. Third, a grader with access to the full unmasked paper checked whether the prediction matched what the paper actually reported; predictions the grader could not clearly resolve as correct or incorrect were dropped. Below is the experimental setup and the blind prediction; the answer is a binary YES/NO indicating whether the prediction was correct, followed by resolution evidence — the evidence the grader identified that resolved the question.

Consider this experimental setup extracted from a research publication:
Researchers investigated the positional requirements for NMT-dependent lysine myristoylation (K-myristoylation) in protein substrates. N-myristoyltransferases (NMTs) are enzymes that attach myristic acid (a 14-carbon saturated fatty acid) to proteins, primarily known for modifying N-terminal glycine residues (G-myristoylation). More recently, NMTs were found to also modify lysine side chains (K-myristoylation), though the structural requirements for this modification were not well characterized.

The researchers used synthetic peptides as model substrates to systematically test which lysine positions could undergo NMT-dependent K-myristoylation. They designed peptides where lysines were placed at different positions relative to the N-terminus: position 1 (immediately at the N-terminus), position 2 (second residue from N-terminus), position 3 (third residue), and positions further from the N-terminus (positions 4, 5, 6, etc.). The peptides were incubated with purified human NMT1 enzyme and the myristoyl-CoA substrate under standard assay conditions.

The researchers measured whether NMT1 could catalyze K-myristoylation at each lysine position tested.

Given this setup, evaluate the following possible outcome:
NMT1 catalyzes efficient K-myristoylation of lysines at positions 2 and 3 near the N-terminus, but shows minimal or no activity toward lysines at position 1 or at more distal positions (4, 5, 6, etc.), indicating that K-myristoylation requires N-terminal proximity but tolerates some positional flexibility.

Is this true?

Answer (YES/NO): NO